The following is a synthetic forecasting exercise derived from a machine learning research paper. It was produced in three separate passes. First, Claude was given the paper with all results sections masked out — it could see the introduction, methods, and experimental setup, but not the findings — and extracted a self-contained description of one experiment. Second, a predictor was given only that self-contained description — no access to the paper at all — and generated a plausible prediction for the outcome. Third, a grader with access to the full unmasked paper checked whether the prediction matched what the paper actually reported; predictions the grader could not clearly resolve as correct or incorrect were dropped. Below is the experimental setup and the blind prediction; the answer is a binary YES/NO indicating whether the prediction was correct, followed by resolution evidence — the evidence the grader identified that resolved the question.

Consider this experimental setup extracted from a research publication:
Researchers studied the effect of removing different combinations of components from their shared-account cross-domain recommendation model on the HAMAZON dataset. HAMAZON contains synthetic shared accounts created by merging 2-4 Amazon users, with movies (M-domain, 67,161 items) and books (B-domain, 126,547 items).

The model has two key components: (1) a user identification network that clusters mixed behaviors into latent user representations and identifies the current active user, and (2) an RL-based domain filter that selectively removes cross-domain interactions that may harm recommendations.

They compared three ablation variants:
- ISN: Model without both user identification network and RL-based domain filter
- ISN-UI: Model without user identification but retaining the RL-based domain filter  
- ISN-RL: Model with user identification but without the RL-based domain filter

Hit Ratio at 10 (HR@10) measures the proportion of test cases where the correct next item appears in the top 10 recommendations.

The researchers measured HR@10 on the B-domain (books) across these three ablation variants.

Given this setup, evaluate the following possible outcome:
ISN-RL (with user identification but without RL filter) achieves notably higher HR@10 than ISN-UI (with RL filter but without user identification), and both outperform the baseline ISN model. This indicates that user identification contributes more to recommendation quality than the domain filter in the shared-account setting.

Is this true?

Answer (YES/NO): YES